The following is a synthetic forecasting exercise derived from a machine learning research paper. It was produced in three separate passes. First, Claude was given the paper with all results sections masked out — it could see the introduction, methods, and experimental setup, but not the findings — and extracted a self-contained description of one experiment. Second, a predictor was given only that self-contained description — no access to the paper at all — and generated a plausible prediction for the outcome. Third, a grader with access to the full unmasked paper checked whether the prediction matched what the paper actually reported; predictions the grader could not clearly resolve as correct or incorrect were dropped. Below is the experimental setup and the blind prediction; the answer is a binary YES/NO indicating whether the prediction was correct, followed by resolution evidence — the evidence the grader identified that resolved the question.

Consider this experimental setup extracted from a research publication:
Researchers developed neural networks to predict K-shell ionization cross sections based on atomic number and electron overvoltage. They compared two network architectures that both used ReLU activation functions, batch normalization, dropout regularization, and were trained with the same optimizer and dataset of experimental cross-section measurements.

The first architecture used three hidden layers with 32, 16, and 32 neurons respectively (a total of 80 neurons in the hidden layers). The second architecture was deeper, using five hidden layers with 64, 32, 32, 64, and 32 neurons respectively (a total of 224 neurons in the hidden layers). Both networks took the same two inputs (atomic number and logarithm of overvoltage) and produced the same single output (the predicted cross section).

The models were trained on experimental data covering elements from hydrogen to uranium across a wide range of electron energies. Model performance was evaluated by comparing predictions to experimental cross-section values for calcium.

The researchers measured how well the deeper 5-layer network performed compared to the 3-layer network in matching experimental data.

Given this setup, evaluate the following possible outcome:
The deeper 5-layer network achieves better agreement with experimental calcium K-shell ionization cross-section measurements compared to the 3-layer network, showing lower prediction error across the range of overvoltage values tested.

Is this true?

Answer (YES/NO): NO